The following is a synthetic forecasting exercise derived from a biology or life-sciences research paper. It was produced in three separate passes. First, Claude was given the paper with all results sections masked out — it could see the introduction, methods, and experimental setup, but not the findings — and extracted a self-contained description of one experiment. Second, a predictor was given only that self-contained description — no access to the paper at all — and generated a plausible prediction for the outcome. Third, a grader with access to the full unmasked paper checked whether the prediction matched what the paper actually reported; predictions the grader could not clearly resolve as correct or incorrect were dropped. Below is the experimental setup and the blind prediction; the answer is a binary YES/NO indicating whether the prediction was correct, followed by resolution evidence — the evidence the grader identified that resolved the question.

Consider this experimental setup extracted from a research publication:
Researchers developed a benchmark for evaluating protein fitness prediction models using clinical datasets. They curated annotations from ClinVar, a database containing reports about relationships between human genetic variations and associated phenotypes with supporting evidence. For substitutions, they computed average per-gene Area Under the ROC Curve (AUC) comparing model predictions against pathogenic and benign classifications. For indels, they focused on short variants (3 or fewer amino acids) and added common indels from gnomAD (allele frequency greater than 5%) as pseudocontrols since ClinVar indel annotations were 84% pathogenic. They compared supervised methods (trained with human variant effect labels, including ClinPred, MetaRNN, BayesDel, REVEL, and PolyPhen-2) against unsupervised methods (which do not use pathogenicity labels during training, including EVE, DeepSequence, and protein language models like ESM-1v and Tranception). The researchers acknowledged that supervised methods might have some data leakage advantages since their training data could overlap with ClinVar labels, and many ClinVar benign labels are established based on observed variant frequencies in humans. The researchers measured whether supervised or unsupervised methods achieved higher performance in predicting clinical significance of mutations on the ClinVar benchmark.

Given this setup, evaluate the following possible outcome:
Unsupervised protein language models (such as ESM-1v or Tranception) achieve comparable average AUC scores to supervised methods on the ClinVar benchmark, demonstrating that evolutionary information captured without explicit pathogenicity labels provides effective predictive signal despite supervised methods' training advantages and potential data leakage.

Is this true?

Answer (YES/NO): NO